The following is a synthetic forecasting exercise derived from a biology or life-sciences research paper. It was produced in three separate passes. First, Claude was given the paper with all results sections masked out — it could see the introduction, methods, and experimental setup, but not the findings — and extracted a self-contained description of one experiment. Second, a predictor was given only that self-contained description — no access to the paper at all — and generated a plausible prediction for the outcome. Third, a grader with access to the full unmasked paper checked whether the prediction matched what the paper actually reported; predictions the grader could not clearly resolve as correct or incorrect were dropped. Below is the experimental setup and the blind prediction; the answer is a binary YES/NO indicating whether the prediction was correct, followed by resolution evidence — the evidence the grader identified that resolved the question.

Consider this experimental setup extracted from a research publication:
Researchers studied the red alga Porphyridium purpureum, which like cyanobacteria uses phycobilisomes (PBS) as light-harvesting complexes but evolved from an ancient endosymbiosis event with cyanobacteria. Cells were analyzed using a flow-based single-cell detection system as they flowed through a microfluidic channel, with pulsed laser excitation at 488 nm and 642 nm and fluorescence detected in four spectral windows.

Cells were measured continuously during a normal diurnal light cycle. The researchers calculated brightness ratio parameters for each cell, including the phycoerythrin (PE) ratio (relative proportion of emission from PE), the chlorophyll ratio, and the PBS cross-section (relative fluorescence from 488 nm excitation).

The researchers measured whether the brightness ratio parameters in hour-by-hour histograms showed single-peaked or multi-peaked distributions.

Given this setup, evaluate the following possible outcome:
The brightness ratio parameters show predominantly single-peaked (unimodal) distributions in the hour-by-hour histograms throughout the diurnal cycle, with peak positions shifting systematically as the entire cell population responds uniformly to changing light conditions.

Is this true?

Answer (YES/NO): NO